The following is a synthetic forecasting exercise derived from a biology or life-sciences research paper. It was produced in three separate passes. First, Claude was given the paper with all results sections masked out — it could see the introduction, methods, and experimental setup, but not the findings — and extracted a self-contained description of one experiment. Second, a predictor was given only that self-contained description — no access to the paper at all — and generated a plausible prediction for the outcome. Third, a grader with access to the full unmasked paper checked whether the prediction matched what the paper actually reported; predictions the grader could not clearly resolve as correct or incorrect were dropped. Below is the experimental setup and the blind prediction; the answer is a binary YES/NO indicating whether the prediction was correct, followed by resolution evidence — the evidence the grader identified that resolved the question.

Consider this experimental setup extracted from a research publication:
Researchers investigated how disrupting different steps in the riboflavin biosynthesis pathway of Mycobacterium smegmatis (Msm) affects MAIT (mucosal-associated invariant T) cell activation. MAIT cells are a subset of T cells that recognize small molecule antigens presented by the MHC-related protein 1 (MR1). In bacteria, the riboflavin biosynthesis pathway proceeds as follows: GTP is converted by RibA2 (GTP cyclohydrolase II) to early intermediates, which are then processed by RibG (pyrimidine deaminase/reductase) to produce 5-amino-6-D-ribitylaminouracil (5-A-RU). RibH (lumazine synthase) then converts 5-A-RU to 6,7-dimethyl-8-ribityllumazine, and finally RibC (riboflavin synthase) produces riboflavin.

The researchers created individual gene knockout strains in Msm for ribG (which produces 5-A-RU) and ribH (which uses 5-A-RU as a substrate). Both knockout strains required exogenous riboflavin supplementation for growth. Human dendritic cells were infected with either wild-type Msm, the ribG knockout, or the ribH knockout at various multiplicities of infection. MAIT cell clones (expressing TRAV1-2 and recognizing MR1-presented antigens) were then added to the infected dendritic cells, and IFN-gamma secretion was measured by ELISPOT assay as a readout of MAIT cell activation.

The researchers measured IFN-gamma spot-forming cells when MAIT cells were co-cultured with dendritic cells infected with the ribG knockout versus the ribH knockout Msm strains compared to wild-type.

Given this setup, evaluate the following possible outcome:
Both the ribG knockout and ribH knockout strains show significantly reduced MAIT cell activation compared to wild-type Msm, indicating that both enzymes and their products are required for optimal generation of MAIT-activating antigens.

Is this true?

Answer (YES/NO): NO